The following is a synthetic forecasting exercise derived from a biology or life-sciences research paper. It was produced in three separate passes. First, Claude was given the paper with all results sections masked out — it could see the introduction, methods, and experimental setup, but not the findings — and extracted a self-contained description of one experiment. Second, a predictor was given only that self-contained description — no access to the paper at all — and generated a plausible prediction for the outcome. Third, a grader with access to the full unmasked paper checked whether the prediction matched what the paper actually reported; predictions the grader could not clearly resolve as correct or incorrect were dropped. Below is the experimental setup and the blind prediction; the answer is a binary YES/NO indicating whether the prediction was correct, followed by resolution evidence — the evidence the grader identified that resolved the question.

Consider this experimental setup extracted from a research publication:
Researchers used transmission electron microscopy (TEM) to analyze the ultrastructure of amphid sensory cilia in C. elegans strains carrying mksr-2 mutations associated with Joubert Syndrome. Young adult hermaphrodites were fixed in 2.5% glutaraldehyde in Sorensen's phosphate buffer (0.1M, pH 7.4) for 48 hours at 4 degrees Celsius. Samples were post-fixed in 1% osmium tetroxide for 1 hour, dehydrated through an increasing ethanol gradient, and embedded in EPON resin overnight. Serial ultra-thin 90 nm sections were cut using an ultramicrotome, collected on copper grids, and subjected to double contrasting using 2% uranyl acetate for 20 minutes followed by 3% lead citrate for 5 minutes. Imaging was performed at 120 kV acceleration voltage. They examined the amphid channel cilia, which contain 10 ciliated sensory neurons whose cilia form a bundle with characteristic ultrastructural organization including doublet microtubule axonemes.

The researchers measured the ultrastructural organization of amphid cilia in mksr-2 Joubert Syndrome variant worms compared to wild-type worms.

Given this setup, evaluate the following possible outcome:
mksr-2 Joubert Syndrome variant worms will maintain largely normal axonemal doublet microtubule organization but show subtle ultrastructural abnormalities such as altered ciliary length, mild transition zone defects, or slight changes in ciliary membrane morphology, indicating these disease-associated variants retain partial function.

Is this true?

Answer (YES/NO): NO